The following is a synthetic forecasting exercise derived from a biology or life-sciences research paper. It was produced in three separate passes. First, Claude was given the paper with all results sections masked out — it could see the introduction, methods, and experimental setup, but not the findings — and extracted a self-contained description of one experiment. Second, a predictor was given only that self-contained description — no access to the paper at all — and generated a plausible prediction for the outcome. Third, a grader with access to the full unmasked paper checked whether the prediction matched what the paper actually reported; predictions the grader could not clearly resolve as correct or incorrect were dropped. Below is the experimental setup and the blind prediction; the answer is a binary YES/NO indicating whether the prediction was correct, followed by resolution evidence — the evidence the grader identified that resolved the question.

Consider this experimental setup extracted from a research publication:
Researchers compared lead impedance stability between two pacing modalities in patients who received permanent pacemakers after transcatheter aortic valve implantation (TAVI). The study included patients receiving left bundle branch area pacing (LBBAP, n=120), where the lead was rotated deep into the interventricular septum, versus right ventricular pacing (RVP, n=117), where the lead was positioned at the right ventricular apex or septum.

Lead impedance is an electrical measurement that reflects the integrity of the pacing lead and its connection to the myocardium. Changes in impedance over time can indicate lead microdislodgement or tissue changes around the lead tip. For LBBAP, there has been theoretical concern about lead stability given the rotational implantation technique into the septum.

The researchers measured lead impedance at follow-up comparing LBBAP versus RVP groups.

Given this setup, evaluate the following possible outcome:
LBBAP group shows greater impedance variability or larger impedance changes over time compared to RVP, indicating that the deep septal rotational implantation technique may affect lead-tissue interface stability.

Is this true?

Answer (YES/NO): NO